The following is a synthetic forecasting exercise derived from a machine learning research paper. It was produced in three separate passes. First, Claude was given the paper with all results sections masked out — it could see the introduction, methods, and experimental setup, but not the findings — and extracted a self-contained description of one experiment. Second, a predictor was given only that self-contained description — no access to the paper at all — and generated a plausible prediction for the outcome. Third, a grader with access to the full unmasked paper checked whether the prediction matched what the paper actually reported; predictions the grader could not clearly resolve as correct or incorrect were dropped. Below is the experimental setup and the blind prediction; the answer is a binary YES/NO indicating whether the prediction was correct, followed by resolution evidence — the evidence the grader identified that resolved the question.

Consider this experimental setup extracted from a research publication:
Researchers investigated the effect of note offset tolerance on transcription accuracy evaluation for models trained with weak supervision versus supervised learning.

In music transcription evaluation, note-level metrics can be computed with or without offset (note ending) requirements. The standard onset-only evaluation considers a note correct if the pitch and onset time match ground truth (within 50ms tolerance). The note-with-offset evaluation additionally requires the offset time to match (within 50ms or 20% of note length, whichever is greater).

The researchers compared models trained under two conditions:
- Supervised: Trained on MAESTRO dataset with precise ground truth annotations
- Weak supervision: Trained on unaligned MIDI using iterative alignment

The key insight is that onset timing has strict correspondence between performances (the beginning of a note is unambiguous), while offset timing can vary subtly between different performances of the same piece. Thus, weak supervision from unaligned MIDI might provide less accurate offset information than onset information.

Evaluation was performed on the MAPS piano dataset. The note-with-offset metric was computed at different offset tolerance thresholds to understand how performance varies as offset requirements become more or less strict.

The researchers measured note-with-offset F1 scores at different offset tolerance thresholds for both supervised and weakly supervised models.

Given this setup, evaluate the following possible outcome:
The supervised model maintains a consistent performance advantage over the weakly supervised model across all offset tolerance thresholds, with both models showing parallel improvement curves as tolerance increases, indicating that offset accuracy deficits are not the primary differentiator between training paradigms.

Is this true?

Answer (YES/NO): NO